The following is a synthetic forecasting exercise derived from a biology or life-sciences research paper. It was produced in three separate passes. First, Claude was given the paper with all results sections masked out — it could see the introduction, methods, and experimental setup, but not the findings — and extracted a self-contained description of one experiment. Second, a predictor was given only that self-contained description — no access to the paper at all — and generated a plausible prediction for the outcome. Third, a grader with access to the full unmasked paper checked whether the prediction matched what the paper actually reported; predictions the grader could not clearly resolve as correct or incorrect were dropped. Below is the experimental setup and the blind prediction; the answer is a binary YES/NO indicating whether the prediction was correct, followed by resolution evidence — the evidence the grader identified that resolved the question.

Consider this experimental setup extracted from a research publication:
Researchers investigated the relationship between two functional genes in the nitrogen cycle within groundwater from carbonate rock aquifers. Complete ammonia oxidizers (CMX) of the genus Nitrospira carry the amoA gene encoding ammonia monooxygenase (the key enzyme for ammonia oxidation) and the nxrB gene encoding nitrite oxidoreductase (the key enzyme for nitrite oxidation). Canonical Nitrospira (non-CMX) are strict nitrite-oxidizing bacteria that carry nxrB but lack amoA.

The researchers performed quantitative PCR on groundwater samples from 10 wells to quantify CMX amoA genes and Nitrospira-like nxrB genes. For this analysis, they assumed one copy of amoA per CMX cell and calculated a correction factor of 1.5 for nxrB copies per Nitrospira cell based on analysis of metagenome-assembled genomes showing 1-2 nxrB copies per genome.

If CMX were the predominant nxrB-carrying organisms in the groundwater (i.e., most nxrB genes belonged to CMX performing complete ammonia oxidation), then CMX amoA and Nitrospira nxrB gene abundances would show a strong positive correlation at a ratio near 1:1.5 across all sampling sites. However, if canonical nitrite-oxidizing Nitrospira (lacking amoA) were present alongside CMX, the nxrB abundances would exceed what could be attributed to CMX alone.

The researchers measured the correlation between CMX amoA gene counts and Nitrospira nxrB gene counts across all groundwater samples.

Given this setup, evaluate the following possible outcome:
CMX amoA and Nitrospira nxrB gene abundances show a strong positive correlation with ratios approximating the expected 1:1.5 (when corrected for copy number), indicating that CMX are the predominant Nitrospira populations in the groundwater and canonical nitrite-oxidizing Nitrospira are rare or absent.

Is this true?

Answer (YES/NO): NO